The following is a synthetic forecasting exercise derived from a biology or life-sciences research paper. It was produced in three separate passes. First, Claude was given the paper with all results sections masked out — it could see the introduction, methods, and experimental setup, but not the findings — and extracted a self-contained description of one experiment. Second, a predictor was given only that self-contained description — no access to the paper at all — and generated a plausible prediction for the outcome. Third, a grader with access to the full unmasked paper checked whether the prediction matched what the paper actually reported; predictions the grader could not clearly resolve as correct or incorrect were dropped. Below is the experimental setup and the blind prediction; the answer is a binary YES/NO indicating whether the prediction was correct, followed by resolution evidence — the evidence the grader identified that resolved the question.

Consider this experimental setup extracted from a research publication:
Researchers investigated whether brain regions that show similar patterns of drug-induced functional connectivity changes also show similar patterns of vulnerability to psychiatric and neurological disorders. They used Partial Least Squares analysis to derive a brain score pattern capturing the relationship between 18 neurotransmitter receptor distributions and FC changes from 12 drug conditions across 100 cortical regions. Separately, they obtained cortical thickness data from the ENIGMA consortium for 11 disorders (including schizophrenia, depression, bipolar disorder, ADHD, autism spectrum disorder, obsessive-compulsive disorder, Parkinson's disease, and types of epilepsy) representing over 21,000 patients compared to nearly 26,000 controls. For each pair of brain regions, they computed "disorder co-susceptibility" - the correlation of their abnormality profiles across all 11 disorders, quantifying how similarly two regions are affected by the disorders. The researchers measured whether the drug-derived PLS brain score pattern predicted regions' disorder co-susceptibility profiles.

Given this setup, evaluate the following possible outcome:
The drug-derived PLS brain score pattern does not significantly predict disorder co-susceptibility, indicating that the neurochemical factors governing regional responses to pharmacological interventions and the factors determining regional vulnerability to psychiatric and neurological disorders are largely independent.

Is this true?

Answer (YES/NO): NO